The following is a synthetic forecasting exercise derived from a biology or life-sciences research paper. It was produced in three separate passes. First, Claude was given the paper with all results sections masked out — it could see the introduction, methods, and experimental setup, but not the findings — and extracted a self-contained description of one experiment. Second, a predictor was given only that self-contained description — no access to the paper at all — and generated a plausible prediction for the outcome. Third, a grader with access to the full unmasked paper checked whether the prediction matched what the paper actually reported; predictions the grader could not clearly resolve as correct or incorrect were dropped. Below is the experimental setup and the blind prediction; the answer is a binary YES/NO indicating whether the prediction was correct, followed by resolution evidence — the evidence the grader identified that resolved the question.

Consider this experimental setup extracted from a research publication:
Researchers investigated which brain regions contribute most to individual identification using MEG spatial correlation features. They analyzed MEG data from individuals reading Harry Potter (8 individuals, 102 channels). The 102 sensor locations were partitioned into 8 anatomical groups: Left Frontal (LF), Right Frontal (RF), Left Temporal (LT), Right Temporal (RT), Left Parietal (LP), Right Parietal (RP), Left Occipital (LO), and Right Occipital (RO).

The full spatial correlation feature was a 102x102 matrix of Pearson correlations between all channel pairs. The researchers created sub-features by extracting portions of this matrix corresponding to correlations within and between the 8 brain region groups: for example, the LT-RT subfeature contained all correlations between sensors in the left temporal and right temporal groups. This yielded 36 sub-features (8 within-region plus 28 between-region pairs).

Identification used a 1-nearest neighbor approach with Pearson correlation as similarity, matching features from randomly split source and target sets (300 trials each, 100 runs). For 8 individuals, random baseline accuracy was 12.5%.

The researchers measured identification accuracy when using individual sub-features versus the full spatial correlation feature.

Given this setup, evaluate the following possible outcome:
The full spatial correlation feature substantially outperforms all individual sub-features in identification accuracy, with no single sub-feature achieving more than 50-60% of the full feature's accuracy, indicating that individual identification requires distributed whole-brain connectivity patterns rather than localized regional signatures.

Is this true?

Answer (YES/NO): NO